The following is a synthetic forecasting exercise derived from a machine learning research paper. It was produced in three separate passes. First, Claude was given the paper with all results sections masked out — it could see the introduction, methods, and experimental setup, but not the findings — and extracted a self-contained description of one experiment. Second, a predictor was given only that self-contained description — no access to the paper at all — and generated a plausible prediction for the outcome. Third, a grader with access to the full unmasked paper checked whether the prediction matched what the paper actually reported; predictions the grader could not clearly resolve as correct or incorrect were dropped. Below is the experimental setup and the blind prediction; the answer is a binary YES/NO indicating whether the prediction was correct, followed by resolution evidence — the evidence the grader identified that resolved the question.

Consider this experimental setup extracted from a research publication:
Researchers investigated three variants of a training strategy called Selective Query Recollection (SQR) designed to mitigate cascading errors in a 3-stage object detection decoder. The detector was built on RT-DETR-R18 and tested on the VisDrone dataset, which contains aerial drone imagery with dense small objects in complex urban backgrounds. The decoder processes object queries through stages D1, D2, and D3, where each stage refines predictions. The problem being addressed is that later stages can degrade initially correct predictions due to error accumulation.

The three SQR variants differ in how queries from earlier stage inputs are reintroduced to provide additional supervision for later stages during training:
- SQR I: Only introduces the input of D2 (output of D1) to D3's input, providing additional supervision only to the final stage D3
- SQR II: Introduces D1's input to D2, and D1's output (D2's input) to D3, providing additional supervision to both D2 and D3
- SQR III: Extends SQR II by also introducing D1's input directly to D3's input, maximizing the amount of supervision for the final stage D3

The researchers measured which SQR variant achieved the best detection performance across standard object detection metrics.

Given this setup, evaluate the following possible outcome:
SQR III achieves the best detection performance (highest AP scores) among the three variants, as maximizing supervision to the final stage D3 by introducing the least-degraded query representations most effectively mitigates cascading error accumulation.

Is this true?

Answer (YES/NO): NO